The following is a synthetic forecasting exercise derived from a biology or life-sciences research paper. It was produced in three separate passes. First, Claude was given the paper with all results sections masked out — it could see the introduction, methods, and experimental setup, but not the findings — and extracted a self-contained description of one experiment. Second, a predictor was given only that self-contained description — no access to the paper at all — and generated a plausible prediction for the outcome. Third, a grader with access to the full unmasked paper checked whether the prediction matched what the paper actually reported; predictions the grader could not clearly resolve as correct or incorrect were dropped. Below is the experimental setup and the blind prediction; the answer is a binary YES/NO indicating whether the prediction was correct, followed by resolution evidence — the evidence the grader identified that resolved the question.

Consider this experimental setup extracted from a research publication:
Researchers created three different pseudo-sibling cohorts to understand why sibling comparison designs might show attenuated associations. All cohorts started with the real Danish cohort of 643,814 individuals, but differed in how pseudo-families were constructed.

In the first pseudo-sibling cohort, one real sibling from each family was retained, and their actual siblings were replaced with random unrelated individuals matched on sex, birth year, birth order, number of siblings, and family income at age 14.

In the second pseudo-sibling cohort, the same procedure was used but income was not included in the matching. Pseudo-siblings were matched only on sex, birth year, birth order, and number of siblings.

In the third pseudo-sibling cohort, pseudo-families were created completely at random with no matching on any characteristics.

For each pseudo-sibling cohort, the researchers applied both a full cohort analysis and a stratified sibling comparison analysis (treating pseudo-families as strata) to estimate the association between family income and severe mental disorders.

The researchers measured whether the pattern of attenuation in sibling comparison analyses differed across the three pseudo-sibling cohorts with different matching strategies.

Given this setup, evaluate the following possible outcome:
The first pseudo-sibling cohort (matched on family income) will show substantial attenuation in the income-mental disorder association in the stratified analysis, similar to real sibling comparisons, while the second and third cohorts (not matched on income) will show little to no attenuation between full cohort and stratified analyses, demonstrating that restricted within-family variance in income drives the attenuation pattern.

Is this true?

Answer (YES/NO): YES